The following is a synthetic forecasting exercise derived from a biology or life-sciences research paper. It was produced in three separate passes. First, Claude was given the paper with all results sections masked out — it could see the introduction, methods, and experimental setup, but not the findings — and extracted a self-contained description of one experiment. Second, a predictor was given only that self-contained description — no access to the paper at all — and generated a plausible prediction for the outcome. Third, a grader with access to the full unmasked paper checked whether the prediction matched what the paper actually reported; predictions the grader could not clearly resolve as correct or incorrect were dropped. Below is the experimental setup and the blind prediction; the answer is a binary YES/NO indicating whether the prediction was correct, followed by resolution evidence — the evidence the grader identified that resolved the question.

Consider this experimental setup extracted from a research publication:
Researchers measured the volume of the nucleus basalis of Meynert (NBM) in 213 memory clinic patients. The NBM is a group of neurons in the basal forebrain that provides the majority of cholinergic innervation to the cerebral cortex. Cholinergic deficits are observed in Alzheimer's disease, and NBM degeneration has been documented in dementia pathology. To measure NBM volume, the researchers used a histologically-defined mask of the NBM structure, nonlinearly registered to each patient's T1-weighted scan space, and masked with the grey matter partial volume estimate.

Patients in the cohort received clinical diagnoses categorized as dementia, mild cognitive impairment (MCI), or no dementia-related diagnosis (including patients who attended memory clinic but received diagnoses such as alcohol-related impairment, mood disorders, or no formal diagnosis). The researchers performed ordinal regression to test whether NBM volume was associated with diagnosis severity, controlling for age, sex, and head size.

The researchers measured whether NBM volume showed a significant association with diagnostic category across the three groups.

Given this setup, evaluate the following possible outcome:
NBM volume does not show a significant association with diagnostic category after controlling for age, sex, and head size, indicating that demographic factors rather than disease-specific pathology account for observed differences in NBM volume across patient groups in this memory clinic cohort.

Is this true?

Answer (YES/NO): NO